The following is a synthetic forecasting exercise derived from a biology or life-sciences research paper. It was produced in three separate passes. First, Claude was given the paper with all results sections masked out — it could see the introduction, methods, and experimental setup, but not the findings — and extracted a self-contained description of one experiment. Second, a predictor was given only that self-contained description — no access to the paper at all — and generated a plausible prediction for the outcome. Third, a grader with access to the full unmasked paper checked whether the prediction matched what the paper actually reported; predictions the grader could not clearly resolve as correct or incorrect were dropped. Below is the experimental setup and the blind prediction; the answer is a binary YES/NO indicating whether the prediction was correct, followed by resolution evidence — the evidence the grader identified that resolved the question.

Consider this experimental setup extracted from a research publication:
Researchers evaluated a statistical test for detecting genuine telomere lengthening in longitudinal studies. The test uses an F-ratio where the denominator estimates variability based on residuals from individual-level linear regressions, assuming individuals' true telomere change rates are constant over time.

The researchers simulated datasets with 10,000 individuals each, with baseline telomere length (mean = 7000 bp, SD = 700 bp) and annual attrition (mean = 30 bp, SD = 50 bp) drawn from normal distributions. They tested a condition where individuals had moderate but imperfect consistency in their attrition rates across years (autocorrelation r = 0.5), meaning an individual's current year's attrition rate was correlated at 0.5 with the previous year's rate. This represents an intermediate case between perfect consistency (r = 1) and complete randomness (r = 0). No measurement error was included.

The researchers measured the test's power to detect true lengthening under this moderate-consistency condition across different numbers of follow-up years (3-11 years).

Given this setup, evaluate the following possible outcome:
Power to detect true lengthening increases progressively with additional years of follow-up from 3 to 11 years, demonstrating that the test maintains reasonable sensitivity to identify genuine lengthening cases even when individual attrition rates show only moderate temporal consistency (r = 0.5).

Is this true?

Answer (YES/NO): NO